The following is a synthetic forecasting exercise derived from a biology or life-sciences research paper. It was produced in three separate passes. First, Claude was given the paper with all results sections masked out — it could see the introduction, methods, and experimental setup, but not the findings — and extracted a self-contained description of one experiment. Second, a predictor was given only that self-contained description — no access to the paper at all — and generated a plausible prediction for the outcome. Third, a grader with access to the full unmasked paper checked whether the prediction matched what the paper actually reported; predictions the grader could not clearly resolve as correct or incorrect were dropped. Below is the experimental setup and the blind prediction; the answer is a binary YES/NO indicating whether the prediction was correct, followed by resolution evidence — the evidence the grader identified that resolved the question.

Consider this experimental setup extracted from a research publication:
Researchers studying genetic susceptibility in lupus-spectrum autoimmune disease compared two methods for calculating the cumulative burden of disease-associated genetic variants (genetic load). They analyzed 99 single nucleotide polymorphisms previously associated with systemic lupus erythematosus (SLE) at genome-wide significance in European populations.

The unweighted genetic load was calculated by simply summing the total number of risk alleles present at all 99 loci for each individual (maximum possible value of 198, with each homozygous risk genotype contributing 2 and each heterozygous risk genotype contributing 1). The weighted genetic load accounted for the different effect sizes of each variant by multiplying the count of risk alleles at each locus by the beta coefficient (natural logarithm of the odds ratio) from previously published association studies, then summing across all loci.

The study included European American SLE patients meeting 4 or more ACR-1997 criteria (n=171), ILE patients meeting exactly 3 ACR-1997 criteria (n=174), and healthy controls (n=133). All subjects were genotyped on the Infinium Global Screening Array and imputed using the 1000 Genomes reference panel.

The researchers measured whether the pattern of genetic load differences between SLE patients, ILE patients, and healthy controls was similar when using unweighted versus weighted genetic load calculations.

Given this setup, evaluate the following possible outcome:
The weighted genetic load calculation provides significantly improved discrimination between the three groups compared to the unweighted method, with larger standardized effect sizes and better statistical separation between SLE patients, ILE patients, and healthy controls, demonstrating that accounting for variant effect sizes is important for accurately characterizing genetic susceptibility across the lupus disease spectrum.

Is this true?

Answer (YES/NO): NO